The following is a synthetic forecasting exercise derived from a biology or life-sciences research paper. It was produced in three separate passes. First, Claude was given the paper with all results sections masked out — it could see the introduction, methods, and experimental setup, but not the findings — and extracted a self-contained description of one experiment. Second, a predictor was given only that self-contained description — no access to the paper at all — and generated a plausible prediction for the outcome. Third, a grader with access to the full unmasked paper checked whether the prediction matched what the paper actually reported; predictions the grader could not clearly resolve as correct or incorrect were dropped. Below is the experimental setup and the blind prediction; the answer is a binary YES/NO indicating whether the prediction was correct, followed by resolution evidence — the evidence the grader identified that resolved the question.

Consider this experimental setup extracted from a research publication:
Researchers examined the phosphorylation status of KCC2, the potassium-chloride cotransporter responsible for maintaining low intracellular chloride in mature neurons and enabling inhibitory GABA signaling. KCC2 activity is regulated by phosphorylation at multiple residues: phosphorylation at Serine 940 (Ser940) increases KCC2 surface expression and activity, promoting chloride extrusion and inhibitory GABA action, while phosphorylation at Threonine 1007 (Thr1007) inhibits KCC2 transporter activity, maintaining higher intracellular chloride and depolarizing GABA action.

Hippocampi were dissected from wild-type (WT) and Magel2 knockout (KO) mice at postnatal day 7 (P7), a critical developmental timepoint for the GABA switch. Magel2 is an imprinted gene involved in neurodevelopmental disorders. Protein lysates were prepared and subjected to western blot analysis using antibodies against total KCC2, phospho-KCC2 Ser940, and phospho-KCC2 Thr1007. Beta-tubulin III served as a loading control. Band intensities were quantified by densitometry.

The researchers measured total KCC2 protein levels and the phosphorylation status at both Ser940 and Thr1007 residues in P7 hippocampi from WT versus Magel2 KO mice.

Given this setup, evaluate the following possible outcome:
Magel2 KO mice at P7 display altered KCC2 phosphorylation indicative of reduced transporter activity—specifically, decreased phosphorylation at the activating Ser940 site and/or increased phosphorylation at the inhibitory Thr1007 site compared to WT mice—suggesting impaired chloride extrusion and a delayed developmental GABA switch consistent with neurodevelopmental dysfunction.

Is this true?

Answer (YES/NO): YES